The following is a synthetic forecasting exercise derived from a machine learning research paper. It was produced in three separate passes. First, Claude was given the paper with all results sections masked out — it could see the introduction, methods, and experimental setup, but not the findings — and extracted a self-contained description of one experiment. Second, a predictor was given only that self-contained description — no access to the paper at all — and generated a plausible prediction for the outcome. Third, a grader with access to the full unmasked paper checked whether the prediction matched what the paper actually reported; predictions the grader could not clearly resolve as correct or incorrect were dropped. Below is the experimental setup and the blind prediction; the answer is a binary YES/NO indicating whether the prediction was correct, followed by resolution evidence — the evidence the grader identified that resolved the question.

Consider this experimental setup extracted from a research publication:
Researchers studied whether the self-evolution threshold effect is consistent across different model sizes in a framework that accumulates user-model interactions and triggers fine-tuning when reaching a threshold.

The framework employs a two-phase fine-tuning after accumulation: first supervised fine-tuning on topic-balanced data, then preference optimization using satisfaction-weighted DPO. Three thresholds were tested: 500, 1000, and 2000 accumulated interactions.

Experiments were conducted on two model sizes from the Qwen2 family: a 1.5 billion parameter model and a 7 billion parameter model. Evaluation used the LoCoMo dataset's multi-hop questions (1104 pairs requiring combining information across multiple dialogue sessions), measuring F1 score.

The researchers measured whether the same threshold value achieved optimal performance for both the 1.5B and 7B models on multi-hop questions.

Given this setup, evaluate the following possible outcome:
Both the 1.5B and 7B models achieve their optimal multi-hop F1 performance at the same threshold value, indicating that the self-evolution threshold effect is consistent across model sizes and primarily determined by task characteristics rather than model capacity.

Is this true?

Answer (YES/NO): YES